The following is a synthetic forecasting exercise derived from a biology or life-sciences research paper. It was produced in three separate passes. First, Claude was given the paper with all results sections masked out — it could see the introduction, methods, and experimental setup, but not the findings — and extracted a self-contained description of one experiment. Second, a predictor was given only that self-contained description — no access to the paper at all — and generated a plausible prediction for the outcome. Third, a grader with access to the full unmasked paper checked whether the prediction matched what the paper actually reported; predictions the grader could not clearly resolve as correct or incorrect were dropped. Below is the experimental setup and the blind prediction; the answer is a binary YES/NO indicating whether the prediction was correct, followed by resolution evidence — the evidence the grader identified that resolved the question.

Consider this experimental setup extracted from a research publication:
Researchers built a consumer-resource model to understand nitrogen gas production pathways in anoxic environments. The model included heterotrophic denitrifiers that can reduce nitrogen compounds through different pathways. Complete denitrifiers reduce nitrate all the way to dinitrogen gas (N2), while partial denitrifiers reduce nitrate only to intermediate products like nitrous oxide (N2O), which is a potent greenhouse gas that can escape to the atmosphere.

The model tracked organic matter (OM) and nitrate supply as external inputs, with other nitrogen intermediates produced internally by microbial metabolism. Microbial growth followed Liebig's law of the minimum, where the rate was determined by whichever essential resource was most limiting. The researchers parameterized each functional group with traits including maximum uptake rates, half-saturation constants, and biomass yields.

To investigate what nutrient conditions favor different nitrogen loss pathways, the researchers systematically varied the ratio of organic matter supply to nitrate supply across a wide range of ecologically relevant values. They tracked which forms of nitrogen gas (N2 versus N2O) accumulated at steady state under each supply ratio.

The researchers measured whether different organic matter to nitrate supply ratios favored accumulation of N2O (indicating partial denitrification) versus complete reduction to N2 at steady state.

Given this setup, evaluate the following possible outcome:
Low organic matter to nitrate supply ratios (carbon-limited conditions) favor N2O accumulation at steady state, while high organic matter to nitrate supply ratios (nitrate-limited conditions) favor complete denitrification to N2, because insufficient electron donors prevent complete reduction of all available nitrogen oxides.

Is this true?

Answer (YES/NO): NO